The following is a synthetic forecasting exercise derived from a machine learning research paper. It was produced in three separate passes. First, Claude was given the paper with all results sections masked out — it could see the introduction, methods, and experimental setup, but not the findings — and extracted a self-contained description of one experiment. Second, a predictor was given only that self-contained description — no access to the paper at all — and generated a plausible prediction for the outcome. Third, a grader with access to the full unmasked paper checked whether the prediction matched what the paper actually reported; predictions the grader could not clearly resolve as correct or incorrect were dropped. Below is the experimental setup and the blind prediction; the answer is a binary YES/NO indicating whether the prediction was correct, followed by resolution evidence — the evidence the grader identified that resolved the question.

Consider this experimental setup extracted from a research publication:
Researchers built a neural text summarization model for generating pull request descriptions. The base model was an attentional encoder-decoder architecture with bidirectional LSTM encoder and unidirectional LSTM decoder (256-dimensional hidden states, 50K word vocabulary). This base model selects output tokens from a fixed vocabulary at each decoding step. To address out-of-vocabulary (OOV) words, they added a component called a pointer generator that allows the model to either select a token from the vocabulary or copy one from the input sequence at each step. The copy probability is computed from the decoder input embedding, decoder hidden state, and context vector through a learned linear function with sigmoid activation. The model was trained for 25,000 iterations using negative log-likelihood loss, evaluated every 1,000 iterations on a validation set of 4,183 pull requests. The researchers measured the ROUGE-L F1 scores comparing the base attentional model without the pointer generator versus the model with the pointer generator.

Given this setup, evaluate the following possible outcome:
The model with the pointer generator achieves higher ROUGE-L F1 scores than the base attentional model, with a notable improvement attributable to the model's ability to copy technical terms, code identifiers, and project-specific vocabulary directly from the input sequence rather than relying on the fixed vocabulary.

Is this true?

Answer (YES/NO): YES